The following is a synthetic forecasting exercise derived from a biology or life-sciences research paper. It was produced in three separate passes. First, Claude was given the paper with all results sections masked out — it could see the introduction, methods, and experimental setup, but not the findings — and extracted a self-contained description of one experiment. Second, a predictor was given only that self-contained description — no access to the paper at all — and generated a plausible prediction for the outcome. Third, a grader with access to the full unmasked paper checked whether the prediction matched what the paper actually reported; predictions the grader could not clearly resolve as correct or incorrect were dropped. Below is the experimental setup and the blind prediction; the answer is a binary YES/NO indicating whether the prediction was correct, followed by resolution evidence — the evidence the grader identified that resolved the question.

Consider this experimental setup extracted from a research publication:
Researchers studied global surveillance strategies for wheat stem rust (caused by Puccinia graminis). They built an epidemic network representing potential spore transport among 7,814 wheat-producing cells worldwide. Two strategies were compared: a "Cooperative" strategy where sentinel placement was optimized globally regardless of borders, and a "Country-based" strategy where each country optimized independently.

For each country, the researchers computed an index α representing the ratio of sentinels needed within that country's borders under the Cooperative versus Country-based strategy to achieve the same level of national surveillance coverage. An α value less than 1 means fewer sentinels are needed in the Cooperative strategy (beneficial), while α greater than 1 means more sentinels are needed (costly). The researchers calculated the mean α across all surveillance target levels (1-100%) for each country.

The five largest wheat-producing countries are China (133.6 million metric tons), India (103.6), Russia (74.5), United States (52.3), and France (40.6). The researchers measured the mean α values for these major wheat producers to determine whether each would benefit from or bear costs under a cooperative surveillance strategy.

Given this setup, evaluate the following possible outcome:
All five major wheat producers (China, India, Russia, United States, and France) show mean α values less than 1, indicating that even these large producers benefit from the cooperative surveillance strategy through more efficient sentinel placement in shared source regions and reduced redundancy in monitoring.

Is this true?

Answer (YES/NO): NO